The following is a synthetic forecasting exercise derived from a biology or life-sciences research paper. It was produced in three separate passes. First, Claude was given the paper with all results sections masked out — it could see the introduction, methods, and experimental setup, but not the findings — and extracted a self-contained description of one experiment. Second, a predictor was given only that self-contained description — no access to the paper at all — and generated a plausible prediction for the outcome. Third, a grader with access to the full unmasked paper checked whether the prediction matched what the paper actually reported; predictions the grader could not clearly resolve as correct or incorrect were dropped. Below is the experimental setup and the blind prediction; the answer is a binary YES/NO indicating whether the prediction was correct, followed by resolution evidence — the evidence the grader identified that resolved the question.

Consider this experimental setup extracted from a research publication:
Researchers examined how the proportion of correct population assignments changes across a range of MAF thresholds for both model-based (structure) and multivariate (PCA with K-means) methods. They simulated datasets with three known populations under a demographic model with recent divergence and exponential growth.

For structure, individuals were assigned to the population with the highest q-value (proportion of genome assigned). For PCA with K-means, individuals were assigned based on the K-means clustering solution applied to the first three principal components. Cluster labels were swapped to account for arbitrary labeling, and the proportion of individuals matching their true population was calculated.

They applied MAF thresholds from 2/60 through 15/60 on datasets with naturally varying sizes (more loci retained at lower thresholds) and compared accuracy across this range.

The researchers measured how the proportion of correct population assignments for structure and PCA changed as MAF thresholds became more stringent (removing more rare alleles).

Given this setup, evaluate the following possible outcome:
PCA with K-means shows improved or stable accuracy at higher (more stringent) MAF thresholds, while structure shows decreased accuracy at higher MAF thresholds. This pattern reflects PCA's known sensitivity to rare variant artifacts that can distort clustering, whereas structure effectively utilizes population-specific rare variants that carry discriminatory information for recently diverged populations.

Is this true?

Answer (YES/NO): NO